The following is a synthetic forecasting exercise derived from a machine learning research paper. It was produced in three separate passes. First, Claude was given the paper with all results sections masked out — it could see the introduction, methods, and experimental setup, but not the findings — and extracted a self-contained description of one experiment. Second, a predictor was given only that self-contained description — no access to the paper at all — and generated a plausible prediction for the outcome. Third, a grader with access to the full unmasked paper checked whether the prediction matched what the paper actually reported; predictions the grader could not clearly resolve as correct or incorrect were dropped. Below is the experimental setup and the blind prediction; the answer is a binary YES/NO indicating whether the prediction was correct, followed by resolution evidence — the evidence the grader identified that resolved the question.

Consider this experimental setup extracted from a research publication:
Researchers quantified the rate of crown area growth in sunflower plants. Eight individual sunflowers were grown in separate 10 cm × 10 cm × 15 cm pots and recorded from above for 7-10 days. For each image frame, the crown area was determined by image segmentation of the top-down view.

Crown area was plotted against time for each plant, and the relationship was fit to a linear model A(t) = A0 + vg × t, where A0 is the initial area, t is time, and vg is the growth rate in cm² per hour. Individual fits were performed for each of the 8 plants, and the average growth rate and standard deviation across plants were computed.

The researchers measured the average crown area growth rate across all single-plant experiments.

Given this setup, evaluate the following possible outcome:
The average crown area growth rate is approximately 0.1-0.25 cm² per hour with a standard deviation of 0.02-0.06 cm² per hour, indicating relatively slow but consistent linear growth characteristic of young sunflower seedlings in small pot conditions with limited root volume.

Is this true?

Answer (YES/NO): NO